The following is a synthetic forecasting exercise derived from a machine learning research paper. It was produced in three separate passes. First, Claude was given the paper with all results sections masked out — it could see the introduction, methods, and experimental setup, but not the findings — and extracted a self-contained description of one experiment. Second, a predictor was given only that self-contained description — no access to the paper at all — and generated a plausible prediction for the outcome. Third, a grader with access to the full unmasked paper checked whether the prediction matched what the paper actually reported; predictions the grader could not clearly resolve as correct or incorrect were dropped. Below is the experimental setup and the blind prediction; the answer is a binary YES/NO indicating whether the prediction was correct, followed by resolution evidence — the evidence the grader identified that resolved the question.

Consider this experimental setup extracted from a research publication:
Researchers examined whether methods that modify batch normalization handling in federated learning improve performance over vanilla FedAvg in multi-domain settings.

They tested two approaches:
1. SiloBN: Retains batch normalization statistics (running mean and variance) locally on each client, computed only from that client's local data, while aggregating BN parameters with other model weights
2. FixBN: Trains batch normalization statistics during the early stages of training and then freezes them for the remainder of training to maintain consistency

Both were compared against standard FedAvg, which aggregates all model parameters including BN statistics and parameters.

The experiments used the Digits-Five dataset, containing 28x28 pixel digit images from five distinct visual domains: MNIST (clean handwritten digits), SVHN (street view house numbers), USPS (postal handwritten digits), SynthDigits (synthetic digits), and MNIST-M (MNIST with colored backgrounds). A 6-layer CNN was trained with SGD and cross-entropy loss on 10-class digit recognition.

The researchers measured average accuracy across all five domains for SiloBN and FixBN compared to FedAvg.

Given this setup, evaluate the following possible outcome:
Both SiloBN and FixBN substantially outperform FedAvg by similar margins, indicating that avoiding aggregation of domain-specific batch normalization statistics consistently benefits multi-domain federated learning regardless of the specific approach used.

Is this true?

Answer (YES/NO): NO